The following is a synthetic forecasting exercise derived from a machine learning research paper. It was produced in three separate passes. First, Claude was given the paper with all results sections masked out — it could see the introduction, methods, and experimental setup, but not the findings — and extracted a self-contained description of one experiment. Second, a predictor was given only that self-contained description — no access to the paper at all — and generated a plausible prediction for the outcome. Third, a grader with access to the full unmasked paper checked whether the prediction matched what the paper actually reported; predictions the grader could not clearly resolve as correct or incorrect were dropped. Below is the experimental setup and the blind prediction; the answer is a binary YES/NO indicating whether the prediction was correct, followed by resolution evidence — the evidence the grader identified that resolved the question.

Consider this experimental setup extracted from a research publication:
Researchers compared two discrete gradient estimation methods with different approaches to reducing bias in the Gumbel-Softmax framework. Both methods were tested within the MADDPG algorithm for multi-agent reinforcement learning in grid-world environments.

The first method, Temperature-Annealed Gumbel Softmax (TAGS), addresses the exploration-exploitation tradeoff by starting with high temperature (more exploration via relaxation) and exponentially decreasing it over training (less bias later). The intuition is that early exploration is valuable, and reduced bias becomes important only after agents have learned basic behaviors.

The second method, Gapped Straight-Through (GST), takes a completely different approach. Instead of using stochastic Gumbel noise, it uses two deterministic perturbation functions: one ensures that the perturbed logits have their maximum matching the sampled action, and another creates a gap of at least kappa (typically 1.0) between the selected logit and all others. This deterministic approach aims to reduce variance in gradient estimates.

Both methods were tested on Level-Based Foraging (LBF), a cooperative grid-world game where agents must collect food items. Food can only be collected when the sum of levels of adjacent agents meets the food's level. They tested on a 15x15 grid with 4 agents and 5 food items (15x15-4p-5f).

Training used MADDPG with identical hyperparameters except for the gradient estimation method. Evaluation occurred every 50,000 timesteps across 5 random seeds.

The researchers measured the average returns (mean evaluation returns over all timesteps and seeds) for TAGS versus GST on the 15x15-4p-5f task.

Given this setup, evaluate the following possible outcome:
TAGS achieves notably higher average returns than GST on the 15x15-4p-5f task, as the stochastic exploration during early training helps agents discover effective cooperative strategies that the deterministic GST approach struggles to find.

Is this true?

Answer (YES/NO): NO